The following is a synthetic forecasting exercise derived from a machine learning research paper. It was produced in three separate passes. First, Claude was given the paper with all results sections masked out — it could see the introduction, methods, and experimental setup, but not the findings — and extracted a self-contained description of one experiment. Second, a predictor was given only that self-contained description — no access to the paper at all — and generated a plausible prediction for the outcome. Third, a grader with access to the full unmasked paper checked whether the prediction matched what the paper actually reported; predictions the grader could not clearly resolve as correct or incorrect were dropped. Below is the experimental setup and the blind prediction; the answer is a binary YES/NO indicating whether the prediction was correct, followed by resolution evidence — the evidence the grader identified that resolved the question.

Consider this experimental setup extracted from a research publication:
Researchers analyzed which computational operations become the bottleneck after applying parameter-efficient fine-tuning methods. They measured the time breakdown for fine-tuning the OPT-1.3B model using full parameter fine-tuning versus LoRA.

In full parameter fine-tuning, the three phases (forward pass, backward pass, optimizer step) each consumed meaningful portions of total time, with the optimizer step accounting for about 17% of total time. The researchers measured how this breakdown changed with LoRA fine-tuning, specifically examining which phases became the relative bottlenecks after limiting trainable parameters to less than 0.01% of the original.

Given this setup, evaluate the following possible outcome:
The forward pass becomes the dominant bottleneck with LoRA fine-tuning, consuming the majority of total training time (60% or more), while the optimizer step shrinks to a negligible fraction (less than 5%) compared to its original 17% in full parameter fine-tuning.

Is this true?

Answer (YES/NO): NO